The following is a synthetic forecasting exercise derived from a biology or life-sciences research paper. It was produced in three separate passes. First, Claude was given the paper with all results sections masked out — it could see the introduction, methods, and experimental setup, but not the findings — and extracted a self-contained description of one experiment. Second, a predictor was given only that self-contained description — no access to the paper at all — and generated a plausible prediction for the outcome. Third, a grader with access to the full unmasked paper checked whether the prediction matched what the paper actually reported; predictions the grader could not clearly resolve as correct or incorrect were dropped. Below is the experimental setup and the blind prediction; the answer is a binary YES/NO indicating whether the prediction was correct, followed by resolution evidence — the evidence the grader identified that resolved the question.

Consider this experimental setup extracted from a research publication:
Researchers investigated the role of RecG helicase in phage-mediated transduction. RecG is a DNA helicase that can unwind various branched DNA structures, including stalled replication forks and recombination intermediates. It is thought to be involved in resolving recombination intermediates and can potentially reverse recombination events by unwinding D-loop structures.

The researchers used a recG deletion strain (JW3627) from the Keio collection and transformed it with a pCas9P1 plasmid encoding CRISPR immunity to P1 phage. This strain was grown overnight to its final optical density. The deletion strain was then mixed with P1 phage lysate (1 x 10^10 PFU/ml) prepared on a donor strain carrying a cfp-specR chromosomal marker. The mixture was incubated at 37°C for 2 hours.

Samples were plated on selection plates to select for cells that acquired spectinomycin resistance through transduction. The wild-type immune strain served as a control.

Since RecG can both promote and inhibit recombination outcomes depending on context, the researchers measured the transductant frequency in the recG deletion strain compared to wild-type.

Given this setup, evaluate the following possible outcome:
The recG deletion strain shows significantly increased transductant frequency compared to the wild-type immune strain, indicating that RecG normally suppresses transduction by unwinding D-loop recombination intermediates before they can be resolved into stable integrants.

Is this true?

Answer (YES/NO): NO